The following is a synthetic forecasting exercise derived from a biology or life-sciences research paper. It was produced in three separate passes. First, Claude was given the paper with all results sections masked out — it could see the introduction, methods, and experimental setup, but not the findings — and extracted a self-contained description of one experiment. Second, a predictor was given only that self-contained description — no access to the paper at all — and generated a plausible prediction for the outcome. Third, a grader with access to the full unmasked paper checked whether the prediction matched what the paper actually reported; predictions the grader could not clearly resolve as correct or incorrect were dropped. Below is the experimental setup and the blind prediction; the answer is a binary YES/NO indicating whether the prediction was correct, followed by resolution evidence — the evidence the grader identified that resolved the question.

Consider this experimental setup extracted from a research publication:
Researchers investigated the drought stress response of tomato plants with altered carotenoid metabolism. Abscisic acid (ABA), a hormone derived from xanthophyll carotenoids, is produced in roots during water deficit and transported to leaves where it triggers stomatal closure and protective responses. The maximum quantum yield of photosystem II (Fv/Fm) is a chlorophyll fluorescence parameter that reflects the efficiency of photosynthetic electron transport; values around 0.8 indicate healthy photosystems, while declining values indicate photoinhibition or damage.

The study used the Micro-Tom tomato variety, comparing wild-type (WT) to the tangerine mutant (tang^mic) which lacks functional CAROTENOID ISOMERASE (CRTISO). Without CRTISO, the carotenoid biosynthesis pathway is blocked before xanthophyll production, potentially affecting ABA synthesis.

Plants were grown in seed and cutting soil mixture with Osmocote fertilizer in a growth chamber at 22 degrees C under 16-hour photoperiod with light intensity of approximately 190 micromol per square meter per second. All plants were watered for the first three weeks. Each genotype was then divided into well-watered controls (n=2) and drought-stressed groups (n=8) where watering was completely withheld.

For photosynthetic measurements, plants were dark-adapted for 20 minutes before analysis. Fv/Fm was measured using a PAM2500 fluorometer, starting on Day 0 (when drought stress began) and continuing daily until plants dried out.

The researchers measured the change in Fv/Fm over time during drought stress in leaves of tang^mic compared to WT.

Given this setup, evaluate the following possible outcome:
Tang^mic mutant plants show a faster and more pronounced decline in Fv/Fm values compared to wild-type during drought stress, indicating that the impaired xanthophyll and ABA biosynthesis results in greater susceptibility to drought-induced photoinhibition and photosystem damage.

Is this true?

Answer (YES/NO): NO